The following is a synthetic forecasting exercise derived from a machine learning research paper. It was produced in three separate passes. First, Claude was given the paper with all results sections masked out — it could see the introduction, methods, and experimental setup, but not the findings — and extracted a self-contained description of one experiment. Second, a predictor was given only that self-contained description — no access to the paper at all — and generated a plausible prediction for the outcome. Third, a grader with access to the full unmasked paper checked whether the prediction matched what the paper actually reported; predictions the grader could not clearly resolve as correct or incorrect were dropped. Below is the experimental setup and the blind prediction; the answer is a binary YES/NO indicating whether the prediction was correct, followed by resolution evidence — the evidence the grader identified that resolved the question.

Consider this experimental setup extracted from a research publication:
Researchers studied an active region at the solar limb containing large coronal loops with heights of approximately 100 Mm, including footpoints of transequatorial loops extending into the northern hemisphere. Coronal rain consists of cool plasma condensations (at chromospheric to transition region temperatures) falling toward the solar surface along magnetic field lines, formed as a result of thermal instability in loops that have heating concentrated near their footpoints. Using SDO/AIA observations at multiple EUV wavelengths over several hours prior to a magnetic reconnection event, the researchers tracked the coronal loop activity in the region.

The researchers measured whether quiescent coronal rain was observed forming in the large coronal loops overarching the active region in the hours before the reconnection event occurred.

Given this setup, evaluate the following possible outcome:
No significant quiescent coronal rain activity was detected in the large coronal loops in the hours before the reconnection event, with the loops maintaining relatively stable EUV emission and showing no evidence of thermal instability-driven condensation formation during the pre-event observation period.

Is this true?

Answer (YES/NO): NO